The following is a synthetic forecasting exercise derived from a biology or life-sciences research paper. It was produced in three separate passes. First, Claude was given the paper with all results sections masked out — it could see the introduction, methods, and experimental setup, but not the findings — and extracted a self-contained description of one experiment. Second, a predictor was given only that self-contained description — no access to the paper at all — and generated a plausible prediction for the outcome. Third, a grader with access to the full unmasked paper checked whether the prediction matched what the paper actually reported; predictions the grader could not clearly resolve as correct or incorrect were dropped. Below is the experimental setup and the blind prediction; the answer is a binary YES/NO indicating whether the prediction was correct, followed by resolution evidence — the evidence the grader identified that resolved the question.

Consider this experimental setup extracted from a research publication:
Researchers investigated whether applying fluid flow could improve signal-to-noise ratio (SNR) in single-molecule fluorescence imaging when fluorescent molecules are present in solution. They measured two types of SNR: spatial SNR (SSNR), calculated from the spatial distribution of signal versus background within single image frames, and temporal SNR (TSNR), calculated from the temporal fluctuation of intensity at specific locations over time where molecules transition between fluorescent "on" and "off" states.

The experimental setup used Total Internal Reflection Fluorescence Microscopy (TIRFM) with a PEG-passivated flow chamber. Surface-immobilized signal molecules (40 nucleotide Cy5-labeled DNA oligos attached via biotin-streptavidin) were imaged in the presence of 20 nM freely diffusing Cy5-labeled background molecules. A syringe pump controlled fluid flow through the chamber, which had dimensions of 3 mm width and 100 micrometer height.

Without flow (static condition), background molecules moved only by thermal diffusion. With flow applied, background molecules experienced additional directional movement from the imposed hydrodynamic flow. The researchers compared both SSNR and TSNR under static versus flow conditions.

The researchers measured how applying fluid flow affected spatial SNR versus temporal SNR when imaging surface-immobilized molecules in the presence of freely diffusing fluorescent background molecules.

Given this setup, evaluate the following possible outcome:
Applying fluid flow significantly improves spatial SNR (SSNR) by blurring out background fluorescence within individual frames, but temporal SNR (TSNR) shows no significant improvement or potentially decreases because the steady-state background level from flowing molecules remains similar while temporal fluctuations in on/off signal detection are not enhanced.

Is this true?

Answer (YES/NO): NO